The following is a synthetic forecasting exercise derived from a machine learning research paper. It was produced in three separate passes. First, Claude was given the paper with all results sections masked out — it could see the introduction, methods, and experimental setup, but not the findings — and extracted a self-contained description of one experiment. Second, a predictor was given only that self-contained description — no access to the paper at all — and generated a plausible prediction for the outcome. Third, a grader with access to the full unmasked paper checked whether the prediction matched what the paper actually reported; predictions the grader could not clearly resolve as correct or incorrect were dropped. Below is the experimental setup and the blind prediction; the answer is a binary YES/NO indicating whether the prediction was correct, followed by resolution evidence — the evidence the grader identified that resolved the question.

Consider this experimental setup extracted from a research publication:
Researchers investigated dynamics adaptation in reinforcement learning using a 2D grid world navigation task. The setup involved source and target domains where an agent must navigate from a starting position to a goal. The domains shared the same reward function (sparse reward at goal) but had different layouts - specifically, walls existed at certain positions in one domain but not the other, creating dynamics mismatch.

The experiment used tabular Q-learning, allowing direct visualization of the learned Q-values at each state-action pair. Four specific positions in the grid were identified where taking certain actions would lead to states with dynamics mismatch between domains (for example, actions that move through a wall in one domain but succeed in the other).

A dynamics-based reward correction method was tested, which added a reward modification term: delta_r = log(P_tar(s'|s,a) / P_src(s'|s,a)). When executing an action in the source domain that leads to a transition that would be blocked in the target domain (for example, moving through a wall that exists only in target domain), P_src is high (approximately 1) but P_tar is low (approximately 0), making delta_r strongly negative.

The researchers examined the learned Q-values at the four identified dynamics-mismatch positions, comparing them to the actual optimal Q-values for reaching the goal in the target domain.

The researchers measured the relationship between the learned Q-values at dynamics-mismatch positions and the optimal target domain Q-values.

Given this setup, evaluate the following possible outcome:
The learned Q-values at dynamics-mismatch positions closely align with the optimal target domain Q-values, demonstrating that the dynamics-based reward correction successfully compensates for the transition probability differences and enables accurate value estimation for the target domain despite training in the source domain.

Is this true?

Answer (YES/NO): NO